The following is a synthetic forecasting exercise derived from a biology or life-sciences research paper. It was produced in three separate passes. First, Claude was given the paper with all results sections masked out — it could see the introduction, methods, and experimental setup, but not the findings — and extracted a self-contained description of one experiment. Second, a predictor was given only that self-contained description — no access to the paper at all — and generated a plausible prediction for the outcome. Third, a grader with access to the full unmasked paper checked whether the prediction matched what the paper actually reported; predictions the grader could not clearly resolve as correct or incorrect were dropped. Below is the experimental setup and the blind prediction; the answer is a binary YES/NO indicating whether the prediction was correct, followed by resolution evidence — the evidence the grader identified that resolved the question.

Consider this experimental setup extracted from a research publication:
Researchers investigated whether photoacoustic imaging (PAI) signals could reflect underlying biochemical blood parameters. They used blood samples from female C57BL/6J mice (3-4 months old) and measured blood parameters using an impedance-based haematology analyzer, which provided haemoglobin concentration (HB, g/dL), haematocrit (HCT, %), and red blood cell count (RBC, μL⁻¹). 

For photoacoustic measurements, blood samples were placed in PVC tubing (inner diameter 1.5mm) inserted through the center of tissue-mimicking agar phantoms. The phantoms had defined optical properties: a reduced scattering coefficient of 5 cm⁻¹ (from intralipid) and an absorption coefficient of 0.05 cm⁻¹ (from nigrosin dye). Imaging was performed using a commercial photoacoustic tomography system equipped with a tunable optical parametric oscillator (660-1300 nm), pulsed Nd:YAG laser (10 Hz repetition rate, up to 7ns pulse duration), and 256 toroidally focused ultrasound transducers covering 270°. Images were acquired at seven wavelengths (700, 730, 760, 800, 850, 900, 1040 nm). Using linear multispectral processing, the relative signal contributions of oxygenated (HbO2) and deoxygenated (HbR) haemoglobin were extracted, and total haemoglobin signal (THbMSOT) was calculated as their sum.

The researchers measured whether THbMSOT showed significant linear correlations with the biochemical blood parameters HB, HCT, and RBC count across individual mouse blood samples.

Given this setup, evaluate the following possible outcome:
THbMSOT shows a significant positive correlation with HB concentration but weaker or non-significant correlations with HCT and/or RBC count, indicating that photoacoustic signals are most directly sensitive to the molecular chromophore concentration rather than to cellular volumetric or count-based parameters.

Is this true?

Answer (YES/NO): NO